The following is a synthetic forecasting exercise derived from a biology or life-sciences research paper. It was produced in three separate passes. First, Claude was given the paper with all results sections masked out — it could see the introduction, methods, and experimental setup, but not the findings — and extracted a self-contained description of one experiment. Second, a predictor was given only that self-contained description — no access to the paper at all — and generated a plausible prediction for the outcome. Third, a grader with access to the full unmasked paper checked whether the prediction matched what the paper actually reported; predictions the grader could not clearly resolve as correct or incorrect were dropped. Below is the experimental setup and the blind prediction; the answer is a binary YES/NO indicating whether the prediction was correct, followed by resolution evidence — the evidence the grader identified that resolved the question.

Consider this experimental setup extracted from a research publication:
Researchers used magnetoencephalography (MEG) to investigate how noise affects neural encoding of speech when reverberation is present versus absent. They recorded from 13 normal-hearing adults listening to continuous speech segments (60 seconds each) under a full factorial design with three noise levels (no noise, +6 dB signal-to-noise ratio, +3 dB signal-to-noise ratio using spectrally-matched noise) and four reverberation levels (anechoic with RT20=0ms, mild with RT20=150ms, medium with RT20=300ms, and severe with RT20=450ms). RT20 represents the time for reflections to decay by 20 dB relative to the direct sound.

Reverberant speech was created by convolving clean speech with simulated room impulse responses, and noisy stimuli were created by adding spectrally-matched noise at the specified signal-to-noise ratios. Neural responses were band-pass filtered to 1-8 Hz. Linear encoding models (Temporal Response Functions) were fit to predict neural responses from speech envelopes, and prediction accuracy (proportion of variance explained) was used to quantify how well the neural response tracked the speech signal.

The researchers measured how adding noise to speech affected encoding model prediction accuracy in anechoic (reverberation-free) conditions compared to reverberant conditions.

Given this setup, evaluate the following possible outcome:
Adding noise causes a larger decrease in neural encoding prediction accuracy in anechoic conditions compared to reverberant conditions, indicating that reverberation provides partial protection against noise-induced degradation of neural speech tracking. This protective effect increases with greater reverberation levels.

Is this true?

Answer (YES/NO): NO